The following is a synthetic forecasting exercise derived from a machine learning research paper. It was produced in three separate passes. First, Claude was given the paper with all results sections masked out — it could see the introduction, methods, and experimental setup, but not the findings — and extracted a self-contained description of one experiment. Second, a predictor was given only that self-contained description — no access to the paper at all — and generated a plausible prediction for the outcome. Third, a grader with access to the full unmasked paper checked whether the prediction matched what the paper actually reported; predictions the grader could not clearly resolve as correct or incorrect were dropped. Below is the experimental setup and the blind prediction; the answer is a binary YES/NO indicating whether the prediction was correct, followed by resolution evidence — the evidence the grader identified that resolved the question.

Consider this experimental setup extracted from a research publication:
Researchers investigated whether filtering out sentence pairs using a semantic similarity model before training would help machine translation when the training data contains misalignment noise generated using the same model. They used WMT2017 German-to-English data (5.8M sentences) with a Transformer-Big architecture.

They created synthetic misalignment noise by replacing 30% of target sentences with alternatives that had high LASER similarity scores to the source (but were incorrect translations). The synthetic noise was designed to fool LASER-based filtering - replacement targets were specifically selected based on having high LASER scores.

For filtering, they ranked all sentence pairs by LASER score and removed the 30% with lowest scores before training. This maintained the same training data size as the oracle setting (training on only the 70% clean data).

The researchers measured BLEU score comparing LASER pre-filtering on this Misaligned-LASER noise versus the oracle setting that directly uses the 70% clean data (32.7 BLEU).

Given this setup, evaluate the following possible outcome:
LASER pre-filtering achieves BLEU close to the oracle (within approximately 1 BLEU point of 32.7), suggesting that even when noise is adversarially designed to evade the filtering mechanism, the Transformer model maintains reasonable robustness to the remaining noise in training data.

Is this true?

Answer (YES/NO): NO